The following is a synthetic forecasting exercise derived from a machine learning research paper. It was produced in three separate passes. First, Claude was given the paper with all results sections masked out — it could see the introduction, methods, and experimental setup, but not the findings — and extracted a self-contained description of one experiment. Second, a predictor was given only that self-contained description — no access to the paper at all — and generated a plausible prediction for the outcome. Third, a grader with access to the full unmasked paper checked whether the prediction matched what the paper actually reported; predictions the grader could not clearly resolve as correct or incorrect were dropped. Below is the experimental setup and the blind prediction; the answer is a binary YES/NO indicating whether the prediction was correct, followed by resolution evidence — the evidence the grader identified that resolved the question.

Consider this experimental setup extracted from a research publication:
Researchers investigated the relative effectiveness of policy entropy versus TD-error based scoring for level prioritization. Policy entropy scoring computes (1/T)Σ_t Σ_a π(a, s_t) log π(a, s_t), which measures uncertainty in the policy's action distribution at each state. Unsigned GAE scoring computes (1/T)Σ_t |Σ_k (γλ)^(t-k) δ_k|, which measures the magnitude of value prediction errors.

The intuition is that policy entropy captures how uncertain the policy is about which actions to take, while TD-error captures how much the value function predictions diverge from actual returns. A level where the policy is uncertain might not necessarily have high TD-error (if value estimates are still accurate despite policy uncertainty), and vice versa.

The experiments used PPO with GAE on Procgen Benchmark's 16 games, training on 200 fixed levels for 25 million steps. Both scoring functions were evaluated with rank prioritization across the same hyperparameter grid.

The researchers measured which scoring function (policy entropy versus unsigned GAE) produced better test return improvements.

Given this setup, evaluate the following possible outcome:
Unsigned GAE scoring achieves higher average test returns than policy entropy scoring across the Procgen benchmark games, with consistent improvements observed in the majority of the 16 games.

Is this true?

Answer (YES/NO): YES